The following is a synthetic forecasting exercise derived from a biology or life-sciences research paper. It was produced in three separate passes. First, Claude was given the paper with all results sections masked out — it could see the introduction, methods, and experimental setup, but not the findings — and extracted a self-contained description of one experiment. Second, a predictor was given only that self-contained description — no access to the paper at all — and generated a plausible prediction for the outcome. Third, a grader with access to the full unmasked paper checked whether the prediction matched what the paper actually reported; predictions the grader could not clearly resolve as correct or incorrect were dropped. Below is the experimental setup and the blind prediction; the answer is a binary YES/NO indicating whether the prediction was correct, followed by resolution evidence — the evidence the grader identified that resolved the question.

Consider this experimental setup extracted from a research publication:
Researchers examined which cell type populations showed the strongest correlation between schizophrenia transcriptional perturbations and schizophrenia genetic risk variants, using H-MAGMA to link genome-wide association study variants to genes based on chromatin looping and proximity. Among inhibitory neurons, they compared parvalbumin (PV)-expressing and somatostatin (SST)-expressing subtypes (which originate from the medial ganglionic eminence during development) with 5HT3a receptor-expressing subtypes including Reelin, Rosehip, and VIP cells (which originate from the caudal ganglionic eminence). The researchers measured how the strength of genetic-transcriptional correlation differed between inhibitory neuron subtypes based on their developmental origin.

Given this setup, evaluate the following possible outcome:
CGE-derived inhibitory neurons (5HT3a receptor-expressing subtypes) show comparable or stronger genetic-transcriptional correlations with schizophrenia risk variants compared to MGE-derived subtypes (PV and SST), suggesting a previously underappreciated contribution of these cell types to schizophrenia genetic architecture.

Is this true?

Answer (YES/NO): NO